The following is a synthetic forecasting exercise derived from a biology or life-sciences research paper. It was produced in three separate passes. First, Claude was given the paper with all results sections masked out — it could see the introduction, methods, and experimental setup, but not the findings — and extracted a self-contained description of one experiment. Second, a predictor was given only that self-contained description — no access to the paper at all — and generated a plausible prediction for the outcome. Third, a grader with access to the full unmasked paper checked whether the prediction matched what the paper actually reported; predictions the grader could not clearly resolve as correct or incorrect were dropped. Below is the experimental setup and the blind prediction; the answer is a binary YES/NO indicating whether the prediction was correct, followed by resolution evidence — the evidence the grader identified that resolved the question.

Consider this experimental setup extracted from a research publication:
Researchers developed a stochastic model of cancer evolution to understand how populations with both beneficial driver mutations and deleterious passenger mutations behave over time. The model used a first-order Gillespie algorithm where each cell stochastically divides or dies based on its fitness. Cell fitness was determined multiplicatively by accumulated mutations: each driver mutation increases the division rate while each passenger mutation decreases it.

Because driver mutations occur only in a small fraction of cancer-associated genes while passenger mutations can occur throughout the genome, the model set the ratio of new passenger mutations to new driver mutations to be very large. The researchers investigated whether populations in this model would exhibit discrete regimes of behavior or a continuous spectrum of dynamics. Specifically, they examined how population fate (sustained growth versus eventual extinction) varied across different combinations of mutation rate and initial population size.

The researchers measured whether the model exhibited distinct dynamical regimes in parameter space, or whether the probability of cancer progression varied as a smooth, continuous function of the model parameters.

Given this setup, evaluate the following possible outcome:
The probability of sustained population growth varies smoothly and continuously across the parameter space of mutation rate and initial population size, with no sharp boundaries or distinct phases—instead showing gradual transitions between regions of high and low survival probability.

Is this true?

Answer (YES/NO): NO